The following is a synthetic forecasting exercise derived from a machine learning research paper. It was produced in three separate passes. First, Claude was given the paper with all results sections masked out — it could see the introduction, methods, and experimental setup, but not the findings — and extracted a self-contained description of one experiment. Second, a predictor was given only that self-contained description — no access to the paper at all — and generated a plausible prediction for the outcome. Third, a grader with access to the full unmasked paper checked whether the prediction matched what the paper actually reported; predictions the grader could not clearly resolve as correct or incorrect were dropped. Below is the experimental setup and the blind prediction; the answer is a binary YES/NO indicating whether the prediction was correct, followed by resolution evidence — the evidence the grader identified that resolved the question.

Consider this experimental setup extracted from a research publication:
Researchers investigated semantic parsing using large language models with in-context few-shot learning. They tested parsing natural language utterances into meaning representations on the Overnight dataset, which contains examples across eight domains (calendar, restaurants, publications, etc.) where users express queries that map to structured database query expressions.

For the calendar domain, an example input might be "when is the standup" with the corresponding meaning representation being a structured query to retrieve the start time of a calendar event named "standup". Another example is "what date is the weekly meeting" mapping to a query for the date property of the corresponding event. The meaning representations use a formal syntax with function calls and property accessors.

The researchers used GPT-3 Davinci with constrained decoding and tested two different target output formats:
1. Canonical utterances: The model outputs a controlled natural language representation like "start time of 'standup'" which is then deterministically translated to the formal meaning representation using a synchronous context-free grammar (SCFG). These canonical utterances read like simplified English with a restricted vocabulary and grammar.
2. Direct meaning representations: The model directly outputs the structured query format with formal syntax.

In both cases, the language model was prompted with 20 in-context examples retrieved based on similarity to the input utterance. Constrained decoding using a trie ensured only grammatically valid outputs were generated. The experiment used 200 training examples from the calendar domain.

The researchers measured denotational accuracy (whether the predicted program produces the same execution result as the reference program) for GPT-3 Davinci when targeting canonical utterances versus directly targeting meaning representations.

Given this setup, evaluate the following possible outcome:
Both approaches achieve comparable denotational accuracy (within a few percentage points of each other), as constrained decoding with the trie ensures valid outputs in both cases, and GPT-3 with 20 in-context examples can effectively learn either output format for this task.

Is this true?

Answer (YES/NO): NO